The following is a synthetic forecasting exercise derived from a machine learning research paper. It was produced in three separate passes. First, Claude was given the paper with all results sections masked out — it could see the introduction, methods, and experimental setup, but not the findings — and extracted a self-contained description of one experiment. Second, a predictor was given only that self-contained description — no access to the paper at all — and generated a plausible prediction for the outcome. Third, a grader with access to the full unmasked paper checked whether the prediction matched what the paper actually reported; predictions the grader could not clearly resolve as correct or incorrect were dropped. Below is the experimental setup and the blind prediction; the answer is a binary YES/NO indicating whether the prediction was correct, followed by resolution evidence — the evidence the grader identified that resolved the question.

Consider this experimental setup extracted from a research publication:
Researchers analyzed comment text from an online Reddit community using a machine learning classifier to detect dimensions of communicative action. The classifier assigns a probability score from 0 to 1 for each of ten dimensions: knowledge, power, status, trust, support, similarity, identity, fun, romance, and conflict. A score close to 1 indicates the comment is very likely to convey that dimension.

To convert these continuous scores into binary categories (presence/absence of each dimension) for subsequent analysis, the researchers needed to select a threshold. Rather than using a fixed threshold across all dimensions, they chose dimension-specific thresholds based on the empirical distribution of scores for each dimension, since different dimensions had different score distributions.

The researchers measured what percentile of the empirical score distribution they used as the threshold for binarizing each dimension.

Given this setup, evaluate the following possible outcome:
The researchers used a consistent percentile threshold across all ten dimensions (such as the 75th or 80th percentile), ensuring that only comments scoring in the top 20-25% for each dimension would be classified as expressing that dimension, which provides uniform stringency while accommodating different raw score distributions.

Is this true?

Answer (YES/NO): NO